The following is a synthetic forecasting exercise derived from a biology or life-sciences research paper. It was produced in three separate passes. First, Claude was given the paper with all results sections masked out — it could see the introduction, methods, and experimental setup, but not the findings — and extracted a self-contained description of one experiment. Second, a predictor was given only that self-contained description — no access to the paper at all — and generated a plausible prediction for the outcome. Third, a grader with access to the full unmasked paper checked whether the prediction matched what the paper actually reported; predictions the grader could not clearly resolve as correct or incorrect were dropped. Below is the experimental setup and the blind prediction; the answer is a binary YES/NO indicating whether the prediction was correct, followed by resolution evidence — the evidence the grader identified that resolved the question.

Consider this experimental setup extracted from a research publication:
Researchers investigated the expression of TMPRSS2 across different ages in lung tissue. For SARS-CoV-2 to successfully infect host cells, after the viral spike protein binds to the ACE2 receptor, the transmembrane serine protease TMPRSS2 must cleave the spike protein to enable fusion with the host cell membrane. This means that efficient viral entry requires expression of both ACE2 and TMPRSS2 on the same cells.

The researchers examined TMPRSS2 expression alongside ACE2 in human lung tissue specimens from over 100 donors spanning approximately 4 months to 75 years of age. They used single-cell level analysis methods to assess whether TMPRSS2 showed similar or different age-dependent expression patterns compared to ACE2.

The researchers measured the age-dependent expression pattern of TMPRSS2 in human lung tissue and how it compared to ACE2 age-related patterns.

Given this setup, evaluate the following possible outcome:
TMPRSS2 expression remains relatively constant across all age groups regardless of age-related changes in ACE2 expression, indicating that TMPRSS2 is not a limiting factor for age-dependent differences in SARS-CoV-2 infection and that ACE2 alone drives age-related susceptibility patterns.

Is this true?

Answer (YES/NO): NO